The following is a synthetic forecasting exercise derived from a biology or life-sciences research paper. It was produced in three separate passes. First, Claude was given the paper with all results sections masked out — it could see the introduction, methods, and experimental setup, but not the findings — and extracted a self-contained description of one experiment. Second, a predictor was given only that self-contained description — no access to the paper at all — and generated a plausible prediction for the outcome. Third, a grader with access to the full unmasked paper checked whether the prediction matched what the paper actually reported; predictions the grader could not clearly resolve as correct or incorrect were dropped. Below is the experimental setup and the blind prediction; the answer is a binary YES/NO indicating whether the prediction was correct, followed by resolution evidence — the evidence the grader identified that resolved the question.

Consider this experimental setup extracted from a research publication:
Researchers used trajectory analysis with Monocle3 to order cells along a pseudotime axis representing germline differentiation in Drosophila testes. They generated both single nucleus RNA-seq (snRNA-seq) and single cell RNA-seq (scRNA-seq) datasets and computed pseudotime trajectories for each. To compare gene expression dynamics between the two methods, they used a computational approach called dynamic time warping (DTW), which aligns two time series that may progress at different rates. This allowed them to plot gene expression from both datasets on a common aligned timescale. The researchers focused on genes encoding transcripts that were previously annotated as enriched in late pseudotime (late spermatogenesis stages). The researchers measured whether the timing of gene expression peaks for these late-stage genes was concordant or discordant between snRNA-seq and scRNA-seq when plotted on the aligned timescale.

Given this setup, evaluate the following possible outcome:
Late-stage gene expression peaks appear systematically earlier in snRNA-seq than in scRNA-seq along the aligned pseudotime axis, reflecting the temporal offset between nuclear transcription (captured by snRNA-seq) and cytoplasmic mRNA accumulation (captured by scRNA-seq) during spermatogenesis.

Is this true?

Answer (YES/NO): YES